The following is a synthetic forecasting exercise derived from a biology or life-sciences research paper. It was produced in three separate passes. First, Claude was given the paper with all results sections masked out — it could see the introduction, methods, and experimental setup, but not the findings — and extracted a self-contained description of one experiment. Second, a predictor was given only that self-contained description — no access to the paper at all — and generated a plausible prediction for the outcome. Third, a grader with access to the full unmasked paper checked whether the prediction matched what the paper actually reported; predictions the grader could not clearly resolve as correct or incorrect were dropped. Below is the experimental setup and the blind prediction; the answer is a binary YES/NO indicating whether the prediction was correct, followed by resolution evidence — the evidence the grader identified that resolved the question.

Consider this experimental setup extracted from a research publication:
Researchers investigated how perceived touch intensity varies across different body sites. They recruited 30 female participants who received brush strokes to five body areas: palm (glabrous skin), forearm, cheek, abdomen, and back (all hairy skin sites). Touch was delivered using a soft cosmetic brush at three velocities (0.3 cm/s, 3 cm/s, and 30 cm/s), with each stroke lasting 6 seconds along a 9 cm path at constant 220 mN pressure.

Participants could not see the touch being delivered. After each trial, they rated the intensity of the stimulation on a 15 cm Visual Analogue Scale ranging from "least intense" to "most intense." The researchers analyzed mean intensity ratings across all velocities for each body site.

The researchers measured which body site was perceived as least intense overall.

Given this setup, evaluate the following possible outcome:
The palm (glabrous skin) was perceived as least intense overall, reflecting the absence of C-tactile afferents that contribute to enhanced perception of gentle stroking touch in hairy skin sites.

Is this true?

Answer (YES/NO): NO